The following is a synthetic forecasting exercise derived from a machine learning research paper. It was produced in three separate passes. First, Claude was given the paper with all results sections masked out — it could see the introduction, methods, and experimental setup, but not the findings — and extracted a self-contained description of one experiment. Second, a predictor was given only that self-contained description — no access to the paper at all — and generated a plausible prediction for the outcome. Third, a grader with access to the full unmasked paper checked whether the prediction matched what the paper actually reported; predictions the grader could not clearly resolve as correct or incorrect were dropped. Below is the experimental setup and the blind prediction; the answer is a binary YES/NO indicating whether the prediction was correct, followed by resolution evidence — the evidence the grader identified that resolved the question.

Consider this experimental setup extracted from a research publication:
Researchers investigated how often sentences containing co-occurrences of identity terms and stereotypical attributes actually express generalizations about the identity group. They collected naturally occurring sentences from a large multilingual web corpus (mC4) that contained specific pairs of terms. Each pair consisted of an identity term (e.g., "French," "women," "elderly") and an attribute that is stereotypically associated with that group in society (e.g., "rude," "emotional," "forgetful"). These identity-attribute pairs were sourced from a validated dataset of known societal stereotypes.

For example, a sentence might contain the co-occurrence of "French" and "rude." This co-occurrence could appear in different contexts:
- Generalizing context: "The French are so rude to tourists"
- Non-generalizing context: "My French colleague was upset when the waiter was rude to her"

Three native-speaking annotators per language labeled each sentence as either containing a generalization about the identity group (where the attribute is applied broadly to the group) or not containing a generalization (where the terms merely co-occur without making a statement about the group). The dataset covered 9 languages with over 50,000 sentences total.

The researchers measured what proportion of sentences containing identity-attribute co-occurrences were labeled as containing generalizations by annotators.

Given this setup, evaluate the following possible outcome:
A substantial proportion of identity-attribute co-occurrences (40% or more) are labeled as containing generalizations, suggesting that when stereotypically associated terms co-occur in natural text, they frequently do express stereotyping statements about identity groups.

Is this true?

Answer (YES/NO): NO